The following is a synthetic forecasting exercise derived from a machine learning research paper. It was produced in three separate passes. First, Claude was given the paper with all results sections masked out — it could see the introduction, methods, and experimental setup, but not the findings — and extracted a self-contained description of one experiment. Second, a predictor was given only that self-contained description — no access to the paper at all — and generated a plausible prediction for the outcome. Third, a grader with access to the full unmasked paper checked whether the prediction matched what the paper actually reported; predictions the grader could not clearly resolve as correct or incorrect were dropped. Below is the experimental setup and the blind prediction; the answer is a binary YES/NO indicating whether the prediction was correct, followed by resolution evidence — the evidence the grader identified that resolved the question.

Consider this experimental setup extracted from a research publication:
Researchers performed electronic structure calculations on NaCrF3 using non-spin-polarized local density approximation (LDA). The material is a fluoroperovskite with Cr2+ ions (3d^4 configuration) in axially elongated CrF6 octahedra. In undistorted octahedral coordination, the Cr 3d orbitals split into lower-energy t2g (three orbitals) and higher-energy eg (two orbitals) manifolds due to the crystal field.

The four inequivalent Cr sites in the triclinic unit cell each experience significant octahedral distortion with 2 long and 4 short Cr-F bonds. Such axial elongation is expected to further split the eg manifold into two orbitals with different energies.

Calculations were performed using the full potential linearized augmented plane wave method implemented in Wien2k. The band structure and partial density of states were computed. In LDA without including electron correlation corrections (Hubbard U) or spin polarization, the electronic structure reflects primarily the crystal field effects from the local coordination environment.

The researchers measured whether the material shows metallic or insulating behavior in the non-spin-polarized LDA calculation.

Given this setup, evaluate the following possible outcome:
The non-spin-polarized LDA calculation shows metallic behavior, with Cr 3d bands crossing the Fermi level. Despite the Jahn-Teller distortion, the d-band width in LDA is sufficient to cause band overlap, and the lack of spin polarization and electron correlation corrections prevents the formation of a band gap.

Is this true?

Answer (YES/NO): YES